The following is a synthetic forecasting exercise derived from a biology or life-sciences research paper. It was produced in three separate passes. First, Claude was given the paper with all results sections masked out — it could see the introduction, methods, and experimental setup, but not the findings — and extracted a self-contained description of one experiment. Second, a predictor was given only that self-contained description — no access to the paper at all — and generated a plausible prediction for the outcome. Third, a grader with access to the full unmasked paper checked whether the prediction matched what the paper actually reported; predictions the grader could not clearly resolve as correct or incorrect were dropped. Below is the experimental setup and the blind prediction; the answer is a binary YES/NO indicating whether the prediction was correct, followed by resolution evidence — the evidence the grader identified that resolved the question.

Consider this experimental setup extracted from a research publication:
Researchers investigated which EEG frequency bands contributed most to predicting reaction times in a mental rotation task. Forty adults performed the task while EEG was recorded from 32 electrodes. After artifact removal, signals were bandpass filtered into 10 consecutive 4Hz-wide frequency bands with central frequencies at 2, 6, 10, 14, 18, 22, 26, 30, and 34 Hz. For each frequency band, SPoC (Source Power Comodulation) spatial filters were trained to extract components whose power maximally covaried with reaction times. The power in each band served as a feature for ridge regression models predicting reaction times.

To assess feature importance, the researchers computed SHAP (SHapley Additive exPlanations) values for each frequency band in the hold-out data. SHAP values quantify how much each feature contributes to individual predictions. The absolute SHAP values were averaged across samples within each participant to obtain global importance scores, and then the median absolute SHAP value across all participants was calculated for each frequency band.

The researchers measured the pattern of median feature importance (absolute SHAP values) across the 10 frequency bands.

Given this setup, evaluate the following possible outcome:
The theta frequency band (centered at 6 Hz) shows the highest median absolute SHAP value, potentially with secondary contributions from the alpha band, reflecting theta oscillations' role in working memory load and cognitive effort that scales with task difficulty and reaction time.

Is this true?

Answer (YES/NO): NO